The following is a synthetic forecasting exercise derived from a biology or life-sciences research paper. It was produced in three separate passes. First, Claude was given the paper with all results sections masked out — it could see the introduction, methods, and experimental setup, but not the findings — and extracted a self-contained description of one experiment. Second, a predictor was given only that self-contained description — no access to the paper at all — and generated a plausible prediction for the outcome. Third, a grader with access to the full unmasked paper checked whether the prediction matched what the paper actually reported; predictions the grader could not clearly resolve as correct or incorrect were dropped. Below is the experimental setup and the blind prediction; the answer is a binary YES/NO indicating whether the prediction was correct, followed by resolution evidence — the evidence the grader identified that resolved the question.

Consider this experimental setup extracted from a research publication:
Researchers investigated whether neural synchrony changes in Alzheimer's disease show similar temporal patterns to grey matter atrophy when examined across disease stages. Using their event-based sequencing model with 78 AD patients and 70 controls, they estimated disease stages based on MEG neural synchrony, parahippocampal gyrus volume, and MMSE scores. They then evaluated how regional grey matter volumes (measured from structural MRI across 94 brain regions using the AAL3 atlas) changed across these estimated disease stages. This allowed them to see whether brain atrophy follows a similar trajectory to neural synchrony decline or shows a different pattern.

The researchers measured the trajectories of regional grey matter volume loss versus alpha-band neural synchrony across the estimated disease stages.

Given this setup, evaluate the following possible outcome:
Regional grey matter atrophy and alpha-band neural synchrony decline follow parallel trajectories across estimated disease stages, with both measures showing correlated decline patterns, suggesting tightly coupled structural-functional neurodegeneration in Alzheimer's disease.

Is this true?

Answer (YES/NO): NO